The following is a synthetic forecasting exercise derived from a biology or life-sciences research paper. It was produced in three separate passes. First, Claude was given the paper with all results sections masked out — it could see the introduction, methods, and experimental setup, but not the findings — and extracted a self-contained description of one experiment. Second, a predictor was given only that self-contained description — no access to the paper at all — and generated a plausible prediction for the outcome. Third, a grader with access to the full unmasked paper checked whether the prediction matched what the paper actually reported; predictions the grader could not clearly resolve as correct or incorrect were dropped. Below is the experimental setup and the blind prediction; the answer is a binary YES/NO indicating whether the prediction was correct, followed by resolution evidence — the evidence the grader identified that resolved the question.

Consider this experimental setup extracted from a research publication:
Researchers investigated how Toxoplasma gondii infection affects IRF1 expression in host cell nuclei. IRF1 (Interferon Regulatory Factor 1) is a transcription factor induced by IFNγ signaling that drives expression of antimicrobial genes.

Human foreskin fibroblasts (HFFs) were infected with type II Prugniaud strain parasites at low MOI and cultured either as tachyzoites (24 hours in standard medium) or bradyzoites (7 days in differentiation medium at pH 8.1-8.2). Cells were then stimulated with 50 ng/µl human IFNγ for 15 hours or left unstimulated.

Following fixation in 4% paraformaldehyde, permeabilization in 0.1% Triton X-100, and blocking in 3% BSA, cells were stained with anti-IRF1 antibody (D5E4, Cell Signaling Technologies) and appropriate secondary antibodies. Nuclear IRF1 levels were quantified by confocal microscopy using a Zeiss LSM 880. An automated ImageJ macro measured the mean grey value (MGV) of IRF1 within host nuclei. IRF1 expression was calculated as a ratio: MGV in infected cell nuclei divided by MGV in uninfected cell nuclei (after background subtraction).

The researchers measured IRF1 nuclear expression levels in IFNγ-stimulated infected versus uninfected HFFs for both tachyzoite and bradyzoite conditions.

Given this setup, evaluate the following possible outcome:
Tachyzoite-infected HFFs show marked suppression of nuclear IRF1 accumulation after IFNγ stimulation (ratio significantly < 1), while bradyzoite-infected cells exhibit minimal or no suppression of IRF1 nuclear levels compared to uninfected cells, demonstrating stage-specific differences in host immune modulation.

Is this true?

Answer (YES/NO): NO